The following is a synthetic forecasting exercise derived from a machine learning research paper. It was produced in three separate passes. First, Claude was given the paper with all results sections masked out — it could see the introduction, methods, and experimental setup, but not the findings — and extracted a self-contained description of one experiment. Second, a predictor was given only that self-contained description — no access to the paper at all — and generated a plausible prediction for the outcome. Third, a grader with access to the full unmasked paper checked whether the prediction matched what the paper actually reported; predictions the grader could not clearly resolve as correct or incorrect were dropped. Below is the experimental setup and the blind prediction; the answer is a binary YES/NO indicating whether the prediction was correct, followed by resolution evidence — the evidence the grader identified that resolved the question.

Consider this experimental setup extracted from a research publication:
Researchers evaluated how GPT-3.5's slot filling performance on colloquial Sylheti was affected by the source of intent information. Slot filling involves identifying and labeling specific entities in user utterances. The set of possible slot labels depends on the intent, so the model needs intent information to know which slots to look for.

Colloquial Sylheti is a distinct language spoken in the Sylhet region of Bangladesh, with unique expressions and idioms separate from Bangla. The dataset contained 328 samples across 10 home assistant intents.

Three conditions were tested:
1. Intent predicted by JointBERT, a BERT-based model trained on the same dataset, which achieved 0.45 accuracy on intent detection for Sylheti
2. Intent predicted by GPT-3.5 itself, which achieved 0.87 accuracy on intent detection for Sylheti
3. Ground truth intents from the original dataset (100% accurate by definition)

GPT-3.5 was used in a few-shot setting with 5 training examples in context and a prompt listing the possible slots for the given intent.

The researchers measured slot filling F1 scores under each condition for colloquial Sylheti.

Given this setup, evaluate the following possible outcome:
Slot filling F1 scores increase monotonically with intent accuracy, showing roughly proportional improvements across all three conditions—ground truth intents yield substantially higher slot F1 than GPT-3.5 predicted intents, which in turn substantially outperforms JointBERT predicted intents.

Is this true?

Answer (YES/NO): NO